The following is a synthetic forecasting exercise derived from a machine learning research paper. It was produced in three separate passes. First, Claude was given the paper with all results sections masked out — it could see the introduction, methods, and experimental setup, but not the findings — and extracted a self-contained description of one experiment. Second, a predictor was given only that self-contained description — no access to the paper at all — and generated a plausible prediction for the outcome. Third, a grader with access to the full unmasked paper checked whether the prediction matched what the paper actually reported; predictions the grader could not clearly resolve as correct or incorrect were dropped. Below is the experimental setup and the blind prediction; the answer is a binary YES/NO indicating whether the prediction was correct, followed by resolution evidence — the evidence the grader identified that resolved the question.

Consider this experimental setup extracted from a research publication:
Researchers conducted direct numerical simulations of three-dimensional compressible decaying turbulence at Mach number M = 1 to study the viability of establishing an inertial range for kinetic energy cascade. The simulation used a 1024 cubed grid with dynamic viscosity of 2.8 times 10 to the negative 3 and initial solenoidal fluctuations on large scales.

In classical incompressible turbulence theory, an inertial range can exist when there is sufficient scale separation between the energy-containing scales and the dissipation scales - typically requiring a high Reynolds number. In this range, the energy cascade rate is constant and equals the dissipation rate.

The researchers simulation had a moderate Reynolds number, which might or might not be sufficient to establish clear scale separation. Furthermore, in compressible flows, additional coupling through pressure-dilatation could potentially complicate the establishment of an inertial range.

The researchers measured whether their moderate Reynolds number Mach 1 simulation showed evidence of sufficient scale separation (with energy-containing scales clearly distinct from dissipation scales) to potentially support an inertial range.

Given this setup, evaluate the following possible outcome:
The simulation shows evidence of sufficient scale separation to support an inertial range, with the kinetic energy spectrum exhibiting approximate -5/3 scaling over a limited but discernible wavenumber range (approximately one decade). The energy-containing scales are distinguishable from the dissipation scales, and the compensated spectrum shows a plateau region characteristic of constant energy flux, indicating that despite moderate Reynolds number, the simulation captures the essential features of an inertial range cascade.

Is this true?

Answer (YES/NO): NO